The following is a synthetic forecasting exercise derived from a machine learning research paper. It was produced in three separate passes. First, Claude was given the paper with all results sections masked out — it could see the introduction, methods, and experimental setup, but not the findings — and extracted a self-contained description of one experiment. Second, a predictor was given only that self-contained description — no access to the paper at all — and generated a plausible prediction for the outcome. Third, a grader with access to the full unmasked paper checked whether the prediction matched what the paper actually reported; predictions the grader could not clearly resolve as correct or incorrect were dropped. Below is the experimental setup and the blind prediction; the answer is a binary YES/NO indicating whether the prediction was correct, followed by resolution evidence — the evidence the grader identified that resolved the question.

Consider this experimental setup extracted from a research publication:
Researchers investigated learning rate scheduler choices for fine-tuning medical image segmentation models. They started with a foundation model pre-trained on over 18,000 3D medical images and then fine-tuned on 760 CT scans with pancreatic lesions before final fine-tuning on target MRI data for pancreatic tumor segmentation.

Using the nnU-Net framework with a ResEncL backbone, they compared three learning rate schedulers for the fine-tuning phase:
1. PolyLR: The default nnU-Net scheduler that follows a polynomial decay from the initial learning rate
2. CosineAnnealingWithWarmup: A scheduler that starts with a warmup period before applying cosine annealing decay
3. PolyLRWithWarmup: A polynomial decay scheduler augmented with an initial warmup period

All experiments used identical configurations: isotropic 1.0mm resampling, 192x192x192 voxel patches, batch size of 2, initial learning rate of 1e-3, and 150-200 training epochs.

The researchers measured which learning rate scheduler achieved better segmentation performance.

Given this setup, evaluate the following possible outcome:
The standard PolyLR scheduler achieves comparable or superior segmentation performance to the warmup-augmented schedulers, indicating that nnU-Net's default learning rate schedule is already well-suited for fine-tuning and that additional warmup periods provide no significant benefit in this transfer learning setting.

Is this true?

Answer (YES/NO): YES